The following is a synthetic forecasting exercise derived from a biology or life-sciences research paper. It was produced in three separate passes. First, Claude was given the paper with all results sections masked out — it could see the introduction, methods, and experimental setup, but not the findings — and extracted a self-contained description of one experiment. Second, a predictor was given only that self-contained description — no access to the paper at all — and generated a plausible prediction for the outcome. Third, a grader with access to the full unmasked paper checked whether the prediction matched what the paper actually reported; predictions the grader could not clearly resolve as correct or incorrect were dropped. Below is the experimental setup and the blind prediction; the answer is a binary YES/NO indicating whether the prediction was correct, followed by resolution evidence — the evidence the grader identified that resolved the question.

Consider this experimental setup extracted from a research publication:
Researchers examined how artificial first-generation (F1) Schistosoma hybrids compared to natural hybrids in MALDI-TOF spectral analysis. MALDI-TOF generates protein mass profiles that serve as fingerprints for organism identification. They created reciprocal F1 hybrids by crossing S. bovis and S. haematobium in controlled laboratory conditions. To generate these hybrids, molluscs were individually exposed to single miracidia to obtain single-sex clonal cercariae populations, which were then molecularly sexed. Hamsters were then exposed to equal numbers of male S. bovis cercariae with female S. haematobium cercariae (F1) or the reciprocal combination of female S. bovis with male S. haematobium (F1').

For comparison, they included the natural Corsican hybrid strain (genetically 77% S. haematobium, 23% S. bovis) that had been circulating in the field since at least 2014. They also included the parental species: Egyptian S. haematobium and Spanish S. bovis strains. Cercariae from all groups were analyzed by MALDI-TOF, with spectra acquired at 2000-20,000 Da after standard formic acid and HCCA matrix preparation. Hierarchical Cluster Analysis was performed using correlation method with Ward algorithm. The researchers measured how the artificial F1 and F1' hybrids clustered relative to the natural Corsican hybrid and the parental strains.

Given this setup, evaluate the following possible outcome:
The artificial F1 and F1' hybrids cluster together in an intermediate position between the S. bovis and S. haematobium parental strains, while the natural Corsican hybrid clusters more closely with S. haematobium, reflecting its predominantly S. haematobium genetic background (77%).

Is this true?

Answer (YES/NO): NO